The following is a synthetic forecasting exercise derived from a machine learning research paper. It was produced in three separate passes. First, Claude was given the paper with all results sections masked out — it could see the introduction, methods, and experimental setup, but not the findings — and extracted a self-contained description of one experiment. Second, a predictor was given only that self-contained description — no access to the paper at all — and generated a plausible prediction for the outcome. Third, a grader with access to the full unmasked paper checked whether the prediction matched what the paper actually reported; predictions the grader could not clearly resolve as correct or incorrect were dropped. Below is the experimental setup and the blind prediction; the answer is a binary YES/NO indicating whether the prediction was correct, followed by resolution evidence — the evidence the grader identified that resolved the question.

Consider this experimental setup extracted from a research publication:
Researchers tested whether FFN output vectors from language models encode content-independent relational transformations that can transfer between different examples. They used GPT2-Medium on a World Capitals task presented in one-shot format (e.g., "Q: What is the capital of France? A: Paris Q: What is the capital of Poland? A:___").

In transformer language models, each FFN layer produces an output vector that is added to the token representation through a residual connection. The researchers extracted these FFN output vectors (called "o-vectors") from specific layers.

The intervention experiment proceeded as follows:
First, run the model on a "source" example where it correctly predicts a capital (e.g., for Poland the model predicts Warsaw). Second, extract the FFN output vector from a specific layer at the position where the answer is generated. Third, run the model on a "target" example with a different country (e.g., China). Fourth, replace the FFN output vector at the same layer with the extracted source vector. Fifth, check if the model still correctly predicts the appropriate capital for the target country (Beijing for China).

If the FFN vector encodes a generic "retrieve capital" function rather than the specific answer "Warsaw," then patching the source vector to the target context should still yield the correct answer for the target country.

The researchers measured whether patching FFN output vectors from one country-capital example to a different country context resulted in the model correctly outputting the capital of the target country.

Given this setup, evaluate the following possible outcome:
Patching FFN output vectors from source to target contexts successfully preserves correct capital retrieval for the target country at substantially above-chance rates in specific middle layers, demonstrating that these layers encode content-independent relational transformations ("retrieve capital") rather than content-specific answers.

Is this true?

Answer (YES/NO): YES